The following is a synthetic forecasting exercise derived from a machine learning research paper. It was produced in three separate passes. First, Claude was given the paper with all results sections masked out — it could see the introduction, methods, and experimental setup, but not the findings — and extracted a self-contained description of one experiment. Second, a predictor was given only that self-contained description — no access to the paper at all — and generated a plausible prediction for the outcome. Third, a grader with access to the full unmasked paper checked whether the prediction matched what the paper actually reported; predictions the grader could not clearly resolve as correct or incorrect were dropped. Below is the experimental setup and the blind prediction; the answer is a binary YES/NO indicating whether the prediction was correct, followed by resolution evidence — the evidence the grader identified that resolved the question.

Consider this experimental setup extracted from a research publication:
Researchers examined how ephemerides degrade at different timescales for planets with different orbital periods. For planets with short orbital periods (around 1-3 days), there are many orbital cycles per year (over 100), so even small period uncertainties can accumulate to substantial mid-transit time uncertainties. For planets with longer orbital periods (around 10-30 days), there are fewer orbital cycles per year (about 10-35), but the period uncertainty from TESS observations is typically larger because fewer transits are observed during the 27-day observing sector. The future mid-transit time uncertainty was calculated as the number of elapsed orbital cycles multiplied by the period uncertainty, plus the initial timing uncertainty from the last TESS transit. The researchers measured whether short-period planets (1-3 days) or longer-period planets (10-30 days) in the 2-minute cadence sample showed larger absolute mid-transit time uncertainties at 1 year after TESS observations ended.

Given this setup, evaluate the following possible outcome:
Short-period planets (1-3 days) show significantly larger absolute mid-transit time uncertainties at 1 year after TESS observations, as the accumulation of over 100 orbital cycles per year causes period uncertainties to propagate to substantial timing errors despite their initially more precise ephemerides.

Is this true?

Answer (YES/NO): NO